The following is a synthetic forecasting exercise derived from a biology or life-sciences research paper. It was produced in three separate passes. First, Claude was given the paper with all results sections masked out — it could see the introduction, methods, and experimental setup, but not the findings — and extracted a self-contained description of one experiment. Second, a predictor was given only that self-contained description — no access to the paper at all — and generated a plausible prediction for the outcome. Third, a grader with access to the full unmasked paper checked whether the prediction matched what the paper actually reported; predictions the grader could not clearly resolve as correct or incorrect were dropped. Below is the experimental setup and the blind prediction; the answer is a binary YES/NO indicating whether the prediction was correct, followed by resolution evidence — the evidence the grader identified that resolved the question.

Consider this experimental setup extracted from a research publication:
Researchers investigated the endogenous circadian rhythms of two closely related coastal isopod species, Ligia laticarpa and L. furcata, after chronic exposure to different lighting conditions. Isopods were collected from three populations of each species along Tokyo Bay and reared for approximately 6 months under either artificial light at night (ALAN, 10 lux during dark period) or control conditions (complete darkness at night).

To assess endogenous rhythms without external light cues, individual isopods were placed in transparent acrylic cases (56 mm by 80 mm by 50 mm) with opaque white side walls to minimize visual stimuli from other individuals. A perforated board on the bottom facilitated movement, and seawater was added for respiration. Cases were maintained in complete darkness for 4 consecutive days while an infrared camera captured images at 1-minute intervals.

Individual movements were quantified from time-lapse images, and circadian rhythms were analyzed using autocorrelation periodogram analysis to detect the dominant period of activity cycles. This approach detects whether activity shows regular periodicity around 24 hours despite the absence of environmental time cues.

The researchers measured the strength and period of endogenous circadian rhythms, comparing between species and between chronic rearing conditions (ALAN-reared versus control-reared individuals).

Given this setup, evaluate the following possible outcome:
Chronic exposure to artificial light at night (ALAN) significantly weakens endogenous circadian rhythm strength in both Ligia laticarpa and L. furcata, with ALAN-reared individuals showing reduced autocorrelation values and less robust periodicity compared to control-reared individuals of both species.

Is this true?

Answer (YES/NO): NO